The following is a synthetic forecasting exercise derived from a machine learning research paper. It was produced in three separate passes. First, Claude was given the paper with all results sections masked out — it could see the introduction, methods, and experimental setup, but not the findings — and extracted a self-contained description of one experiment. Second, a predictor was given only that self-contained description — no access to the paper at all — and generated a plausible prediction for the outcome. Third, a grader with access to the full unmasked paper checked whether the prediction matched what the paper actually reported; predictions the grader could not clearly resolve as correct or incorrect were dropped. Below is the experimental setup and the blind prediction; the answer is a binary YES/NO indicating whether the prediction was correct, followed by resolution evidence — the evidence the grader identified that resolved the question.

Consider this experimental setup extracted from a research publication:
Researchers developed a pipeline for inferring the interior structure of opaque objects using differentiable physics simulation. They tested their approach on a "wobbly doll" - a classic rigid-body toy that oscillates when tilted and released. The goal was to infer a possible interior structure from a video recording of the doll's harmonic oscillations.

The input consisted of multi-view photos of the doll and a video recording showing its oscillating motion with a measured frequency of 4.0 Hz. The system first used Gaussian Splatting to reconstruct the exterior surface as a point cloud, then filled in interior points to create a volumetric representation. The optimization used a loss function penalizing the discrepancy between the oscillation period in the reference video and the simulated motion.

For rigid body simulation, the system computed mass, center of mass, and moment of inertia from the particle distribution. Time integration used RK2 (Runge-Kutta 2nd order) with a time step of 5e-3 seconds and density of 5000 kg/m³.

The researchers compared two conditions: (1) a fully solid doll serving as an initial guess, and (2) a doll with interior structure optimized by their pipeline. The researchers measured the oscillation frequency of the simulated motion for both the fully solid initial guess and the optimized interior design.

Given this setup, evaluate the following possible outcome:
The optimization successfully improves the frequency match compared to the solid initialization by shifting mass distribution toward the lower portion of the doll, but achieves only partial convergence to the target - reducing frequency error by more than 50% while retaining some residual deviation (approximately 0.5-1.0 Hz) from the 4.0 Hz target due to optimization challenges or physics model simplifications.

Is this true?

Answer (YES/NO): NO